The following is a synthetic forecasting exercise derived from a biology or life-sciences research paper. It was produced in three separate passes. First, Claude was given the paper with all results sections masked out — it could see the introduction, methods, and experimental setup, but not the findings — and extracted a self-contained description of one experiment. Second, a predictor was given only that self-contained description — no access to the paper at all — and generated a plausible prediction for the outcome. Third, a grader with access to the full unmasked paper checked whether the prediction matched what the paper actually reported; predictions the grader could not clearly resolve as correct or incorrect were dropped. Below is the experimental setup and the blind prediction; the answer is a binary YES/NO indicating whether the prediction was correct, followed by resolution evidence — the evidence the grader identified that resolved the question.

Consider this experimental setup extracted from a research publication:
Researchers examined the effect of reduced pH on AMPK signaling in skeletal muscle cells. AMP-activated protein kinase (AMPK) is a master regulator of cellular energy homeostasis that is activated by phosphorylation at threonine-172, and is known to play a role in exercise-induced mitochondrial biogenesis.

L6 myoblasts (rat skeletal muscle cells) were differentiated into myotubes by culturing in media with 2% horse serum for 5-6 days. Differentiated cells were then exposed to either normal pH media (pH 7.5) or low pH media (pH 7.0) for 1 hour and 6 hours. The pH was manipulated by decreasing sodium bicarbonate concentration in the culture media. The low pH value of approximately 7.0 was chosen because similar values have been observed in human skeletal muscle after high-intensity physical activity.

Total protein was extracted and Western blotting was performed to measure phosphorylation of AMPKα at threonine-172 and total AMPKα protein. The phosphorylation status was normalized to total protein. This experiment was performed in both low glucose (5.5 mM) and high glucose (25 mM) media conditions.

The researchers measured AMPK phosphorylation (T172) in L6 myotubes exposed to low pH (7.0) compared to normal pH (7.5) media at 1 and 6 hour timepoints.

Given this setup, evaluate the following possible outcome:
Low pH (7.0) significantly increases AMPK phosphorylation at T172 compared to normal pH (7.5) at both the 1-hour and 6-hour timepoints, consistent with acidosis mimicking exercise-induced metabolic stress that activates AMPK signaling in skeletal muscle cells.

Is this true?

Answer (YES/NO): NO